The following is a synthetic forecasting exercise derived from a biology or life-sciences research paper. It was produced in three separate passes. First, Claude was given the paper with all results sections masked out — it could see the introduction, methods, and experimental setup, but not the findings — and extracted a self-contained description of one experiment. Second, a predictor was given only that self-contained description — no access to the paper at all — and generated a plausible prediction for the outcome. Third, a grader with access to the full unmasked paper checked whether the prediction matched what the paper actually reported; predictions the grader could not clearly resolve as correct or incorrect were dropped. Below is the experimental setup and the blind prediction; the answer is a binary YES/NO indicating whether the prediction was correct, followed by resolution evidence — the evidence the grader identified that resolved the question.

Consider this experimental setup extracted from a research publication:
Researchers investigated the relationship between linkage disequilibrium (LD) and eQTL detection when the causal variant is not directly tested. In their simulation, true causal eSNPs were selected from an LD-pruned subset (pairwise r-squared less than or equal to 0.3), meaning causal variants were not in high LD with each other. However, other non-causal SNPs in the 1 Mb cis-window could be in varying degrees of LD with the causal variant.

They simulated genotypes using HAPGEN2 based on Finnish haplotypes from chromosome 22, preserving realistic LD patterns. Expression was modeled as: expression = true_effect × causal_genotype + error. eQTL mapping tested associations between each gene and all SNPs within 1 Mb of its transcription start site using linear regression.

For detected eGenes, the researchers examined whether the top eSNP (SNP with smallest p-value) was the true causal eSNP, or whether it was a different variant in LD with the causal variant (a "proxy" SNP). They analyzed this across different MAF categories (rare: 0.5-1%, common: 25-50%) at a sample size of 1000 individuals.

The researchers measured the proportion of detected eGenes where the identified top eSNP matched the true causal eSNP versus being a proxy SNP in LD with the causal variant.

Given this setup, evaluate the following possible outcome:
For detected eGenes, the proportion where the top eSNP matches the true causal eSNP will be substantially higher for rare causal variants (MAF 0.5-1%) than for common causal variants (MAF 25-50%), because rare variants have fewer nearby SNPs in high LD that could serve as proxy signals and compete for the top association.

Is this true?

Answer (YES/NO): YES